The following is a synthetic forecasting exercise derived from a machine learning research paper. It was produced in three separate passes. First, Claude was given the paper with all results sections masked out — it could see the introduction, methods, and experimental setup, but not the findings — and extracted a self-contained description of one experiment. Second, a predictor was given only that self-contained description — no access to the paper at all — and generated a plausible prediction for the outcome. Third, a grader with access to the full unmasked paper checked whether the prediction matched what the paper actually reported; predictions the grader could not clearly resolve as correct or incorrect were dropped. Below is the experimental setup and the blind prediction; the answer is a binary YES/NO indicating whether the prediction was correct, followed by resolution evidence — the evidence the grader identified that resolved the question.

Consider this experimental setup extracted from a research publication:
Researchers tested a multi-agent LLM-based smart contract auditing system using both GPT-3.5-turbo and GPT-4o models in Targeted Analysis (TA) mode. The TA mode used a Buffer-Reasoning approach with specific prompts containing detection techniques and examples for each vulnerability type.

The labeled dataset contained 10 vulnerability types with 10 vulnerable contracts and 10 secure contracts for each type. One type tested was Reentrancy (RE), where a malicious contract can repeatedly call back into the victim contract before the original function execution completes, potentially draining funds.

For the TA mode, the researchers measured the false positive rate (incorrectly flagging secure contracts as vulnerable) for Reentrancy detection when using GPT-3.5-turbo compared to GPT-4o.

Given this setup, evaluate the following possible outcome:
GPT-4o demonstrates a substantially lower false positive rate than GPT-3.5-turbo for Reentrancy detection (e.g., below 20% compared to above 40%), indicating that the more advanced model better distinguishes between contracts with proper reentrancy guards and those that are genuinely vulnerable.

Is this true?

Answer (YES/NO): NO